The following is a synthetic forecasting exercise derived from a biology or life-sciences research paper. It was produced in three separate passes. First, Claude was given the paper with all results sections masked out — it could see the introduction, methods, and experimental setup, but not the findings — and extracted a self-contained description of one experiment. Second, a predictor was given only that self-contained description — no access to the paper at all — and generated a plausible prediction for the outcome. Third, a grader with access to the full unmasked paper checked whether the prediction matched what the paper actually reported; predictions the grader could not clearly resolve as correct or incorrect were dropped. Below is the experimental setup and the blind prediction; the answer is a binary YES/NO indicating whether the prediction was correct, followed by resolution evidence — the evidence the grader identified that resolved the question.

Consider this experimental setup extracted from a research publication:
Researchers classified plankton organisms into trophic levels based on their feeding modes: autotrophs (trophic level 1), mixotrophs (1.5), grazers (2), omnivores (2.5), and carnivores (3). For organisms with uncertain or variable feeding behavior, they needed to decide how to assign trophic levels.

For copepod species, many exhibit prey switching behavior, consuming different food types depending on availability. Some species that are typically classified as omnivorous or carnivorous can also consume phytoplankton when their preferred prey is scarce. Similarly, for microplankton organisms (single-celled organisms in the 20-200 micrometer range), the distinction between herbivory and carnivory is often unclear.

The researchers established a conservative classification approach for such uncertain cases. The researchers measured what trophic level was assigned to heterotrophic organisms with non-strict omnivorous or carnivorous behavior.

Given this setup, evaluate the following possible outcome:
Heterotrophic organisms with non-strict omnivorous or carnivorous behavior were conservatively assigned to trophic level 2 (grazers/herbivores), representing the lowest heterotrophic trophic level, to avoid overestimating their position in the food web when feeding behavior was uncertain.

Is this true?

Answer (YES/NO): YES